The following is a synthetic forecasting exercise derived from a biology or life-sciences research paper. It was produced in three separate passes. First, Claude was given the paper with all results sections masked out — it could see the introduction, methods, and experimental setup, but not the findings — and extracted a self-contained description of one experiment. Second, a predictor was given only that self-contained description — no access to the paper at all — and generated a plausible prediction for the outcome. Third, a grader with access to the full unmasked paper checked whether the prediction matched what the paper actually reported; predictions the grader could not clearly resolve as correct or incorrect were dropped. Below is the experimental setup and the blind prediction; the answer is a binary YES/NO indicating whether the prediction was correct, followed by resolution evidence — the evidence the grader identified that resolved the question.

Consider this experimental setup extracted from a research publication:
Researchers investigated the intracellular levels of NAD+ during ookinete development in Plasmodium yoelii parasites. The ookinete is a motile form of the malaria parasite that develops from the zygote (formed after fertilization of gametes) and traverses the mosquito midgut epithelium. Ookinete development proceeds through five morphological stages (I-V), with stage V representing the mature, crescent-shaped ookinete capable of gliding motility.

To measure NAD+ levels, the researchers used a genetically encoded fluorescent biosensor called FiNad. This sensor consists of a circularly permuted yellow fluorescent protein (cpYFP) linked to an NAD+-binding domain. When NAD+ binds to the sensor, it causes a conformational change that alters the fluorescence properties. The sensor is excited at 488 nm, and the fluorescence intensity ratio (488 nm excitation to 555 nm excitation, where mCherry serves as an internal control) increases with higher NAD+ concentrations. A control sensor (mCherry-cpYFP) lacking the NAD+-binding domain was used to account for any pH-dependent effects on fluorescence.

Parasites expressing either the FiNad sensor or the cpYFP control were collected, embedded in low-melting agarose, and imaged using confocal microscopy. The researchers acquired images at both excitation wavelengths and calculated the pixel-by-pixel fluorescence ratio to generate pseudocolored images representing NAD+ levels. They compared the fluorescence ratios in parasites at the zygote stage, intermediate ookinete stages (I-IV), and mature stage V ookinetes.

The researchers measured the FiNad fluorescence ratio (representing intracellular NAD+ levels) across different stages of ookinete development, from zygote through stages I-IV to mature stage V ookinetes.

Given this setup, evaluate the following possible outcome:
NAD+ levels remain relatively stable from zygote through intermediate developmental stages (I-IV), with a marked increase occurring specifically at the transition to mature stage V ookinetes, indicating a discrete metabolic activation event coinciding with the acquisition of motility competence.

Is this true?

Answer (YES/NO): NO